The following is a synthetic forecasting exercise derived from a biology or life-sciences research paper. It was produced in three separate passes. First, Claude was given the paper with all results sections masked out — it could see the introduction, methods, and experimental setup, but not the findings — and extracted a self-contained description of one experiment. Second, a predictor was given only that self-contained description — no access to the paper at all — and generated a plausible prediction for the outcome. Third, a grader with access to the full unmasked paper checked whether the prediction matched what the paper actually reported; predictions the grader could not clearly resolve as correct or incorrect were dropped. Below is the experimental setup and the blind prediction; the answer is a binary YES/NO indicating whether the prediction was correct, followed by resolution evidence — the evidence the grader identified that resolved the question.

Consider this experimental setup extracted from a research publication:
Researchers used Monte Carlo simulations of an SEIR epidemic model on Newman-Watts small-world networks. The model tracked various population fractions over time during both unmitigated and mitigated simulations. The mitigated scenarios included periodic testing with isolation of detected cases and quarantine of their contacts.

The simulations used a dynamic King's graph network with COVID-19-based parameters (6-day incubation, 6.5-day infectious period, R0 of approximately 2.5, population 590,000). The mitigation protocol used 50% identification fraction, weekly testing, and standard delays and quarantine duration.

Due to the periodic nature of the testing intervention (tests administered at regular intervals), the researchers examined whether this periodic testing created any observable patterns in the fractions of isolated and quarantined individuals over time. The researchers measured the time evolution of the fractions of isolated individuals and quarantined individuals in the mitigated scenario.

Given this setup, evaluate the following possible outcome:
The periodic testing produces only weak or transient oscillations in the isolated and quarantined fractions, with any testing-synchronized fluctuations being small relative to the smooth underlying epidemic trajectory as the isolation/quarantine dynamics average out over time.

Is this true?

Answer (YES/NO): NO